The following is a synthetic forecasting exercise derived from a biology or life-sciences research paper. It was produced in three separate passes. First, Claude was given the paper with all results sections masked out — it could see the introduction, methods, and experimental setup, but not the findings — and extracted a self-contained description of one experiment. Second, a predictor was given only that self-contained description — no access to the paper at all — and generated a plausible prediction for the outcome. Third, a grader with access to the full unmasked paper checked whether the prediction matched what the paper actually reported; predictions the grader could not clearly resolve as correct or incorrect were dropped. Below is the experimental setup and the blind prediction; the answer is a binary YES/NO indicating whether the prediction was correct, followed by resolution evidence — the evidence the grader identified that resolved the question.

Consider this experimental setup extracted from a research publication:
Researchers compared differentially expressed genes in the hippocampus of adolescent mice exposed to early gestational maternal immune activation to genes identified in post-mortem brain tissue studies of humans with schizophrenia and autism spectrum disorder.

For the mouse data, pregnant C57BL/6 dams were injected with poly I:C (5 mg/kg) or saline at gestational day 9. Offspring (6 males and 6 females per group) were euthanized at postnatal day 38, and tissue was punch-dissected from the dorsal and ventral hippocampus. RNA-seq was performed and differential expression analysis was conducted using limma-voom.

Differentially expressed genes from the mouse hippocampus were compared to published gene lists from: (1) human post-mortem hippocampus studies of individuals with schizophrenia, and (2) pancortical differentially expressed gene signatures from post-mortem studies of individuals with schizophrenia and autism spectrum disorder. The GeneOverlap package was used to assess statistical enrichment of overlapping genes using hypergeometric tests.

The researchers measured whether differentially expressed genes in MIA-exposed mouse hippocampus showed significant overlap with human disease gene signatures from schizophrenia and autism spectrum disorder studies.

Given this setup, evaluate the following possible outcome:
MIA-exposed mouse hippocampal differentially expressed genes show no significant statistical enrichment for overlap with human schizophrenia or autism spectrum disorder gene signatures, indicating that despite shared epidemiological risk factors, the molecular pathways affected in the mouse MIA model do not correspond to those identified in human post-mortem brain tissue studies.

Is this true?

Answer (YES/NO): NO